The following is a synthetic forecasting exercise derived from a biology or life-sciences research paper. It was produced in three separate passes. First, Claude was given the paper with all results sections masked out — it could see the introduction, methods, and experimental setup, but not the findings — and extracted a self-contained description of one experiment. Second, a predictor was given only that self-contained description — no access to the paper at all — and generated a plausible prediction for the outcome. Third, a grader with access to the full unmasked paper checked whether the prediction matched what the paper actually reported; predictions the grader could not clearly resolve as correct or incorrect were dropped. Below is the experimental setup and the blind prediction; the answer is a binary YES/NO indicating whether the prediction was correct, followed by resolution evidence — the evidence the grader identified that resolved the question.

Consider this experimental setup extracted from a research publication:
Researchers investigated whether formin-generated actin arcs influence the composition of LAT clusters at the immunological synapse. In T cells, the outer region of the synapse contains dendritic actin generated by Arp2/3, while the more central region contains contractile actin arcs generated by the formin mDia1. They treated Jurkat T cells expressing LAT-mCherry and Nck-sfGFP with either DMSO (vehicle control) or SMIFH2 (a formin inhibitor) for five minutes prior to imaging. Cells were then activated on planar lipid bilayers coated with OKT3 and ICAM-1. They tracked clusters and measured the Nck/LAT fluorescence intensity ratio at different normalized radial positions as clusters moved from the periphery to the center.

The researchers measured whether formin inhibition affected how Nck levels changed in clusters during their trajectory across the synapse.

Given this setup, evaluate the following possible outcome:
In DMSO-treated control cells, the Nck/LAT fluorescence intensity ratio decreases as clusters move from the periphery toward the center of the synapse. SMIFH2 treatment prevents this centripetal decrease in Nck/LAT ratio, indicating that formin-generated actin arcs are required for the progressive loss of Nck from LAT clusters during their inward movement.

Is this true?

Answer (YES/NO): YES